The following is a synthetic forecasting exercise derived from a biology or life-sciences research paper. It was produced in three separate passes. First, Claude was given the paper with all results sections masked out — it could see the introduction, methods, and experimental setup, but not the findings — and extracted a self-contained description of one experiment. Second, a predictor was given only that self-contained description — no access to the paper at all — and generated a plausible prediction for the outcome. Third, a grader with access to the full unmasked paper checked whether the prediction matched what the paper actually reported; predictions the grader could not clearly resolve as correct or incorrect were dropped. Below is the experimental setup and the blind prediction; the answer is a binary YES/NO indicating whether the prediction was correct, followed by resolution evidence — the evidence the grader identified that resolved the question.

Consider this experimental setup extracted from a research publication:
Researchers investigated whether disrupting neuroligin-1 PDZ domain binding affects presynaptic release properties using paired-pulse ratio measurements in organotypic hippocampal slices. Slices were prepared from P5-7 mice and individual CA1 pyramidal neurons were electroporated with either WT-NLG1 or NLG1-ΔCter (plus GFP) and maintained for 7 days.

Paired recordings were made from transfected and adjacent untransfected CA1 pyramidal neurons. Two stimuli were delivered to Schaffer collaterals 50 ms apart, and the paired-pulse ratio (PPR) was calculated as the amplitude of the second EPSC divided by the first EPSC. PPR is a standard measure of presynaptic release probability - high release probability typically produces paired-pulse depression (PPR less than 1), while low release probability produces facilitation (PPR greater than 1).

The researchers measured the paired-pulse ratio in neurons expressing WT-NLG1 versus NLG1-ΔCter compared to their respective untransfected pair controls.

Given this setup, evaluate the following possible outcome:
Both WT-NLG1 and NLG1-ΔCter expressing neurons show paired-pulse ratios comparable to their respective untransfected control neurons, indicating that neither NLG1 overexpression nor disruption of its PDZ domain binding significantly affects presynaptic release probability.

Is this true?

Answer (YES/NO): YES